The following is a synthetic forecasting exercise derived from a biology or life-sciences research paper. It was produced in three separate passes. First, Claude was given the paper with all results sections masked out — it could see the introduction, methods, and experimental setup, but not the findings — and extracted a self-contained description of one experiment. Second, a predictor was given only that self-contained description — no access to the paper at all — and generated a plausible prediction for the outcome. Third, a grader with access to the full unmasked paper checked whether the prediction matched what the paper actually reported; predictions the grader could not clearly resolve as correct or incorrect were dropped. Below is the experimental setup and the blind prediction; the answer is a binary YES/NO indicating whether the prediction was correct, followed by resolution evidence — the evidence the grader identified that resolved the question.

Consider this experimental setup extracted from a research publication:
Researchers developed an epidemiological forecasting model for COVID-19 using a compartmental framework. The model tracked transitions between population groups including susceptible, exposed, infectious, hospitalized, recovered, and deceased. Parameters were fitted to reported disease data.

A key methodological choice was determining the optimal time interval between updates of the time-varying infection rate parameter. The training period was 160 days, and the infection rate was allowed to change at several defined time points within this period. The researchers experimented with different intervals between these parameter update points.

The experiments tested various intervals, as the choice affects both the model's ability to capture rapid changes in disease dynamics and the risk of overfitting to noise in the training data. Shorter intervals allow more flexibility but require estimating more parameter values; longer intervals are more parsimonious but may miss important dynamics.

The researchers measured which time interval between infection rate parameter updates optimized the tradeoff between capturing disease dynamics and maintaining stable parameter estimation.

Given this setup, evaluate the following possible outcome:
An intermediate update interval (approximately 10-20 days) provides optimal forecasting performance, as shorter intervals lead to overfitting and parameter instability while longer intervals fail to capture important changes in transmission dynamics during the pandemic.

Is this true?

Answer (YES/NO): NO